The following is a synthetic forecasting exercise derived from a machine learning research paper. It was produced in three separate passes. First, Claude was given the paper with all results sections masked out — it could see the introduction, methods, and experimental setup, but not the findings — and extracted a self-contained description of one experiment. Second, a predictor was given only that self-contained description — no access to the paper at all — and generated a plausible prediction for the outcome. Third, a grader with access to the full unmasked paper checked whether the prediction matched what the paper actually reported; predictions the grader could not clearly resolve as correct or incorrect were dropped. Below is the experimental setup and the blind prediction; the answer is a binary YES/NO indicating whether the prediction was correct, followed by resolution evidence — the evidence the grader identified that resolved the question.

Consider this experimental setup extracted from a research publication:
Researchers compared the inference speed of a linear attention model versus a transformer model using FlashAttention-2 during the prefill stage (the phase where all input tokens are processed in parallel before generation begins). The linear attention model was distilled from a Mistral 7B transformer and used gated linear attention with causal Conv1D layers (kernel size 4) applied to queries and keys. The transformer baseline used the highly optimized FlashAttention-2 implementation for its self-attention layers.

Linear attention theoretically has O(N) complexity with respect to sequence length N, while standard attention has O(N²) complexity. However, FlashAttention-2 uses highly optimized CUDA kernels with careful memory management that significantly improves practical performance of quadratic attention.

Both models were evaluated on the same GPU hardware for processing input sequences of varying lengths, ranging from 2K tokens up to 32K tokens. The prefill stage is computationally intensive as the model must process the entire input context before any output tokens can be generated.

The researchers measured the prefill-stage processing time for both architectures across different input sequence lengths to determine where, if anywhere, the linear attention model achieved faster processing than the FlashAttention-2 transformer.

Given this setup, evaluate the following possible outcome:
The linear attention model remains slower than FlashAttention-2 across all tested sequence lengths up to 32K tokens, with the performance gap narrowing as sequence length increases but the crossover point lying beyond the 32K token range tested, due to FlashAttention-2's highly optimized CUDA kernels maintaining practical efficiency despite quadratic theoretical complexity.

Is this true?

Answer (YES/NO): NO